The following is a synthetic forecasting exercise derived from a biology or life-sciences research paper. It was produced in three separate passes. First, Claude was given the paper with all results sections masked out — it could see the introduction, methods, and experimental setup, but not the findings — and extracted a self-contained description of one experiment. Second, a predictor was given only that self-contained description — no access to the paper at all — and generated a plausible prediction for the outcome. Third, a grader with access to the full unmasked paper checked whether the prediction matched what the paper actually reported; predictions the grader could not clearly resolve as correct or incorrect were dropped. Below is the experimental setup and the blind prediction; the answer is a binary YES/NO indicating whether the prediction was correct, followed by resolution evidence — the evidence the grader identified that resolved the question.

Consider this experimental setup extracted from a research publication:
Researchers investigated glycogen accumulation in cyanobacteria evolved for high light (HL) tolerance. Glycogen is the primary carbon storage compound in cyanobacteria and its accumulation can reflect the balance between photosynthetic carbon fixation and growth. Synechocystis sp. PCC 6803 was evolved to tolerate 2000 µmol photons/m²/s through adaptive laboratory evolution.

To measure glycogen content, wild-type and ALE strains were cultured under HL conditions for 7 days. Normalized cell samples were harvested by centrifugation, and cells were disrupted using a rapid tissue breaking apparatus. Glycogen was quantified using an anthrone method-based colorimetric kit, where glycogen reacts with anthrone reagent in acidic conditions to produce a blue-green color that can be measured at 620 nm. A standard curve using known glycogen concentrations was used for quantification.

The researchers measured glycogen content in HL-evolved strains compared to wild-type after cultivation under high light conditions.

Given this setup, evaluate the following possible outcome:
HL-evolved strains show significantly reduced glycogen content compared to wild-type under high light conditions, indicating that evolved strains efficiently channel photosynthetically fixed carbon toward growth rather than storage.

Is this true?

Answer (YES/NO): NO